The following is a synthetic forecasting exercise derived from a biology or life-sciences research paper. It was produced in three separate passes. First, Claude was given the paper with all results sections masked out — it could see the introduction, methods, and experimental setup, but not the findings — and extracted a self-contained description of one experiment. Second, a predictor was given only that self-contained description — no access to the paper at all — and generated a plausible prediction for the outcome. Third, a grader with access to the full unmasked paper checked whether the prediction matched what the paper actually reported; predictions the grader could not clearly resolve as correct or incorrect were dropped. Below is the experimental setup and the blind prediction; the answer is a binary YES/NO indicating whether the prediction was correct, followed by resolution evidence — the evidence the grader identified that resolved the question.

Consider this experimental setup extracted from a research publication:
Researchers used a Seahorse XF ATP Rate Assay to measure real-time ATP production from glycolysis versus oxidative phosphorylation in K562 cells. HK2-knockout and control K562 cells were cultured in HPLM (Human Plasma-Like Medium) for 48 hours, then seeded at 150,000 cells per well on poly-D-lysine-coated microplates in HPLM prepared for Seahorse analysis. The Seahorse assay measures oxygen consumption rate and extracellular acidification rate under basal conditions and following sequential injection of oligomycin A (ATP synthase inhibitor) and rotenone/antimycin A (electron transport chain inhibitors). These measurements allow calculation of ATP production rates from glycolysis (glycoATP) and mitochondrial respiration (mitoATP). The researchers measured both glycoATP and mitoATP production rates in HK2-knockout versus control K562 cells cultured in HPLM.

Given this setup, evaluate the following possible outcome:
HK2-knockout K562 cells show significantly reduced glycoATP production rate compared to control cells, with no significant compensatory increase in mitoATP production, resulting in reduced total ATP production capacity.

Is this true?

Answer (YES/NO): NO